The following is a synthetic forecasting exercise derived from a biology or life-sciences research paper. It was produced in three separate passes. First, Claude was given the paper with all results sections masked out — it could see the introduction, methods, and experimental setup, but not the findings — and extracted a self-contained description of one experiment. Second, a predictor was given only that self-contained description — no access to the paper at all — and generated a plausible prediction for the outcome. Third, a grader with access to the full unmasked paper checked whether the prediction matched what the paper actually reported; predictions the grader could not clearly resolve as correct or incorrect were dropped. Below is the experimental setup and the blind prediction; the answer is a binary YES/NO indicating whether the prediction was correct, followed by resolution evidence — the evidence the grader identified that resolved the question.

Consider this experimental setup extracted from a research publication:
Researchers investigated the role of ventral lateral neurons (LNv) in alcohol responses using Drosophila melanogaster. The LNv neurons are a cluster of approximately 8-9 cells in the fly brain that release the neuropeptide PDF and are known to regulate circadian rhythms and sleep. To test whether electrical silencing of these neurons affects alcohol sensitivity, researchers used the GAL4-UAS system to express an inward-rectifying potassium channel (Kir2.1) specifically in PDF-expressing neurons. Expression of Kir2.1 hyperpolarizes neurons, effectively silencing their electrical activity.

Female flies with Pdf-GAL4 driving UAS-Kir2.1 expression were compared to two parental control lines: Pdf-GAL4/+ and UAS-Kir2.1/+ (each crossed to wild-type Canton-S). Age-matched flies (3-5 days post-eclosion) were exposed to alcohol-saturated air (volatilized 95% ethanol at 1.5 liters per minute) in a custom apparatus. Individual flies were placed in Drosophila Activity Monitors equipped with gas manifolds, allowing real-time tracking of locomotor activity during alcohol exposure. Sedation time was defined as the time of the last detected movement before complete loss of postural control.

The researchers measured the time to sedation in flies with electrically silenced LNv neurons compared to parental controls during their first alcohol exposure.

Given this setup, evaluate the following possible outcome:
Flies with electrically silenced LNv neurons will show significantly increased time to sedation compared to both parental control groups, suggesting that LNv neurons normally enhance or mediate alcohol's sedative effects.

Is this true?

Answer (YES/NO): NO